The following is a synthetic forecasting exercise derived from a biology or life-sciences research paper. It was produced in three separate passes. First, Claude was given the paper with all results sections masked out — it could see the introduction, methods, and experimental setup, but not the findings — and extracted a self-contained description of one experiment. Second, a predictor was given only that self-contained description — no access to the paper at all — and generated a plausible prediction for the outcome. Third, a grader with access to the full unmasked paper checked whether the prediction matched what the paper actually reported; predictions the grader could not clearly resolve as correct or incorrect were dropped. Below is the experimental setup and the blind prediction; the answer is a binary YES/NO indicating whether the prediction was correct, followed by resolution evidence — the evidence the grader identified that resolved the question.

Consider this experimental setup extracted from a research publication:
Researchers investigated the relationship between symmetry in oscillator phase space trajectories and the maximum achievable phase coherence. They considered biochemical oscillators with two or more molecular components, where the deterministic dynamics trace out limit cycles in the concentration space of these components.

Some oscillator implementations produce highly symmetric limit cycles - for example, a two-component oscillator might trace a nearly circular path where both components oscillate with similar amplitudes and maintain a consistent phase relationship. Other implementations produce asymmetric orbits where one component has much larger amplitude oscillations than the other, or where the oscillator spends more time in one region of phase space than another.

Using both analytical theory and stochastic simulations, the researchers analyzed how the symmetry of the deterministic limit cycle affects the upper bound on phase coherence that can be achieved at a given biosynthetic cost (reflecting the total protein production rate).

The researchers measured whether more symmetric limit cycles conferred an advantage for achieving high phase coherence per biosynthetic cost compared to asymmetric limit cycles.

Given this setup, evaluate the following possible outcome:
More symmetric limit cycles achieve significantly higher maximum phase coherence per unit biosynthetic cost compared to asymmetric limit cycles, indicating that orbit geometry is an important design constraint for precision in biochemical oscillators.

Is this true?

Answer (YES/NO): YES